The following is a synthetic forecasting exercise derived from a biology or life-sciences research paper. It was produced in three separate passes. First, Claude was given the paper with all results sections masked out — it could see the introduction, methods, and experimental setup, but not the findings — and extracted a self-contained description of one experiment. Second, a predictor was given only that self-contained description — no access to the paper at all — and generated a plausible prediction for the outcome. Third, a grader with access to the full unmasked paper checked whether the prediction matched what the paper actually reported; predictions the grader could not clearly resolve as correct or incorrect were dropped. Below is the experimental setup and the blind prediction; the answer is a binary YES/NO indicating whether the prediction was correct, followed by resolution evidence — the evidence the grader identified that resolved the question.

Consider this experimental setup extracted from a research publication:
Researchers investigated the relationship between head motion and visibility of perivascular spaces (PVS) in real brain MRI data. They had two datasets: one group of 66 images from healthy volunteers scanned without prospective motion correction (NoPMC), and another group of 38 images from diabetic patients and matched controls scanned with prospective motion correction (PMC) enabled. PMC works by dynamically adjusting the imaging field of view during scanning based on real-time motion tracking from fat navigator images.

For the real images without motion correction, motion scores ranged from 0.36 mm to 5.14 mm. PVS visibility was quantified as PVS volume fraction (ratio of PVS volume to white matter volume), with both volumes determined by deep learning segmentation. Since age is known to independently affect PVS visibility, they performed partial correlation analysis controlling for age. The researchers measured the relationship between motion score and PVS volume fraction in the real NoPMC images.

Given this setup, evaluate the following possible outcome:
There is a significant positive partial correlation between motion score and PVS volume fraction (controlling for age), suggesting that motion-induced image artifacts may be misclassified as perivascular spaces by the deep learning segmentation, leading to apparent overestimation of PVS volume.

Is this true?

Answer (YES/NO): NO